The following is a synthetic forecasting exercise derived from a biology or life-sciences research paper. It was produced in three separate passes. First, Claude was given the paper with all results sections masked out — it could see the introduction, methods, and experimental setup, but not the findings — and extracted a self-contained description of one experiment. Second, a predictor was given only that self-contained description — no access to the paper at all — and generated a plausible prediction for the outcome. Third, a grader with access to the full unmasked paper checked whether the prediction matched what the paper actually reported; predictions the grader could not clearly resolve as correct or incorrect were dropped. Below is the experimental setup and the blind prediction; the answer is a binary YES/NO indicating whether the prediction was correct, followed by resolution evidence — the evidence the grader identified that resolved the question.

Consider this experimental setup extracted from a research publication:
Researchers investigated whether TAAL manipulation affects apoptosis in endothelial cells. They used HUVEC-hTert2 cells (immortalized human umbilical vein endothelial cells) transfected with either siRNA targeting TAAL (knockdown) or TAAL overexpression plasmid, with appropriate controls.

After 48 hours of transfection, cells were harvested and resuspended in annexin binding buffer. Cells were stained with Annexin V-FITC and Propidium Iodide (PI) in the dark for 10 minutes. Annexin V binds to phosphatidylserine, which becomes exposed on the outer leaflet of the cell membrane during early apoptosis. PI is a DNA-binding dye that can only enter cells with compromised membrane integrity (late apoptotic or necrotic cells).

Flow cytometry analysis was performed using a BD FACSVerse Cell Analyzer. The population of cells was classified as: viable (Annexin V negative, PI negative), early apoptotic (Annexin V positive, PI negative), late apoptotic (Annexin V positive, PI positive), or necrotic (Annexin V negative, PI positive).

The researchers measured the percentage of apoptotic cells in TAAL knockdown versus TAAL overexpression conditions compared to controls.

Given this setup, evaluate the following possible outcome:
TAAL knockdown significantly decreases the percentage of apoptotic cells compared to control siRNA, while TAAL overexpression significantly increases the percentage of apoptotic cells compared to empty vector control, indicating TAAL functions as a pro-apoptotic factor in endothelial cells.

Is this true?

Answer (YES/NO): NO